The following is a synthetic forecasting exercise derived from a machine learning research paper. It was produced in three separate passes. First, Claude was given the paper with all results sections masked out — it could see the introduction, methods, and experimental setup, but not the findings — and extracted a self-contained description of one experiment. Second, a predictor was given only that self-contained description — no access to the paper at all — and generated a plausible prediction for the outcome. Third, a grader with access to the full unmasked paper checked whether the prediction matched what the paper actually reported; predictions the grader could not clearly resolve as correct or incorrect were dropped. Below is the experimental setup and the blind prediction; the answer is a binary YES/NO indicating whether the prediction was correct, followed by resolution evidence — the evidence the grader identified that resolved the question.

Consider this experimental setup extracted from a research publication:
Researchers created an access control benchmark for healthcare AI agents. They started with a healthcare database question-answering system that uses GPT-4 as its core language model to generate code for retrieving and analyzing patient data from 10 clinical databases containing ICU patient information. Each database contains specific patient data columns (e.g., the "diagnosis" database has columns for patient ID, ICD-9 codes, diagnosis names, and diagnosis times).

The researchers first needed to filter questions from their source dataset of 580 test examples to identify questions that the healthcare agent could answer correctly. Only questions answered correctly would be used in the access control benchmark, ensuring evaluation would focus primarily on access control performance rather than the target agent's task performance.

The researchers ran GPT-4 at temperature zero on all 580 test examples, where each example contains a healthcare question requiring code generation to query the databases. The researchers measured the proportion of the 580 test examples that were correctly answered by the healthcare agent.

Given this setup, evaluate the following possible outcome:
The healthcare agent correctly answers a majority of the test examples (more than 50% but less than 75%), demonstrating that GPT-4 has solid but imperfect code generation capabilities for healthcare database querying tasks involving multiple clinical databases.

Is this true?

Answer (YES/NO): NO